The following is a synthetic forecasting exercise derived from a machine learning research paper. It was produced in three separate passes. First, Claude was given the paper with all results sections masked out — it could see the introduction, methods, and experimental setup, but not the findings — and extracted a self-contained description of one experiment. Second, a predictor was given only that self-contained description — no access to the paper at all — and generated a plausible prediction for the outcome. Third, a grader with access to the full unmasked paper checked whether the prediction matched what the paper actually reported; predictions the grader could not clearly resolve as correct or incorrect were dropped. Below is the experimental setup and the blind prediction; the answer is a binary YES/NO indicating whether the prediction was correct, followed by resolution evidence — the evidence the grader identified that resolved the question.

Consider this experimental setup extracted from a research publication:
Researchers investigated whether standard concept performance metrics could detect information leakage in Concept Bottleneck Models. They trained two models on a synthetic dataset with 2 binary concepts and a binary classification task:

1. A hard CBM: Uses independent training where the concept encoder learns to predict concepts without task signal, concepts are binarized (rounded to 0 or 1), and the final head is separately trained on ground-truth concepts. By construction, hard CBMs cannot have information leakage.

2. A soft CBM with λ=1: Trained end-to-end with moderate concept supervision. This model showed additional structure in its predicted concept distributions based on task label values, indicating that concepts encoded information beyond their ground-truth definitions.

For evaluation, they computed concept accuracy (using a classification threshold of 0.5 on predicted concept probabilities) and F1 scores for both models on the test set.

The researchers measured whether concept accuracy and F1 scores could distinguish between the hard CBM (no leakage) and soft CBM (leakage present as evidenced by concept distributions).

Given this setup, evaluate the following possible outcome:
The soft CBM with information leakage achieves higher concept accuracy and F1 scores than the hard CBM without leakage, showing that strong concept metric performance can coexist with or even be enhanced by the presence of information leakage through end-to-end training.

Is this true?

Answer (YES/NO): NO